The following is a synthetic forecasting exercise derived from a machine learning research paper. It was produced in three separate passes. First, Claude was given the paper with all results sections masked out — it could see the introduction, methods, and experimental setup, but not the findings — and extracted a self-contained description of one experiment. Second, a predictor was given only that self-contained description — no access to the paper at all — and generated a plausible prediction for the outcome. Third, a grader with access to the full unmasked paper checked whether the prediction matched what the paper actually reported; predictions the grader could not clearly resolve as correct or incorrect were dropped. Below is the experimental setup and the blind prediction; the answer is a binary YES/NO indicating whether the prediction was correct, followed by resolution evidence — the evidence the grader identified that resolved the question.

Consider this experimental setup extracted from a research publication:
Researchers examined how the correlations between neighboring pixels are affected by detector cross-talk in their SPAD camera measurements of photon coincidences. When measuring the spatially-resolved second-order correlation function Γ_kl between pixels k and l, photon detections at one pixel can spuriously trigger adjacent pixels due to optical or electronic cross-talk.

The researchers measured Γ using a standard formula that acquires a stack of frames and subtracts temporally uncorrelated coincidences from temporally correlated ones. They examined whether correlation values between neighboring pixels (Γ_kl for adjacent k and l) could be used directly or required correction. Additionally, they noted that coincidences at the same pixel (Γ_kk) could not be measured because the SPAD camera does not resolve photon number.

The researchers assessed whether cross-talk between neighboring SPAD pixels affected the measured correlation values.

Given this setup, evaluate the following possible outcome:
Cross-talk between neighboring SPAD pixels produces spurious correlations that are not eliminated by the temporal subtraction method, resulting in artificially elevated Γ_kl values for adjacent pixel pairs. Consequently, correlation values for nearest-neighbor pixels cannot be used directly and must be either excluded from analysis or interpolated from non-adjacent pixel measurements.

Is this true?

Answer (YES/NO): YES